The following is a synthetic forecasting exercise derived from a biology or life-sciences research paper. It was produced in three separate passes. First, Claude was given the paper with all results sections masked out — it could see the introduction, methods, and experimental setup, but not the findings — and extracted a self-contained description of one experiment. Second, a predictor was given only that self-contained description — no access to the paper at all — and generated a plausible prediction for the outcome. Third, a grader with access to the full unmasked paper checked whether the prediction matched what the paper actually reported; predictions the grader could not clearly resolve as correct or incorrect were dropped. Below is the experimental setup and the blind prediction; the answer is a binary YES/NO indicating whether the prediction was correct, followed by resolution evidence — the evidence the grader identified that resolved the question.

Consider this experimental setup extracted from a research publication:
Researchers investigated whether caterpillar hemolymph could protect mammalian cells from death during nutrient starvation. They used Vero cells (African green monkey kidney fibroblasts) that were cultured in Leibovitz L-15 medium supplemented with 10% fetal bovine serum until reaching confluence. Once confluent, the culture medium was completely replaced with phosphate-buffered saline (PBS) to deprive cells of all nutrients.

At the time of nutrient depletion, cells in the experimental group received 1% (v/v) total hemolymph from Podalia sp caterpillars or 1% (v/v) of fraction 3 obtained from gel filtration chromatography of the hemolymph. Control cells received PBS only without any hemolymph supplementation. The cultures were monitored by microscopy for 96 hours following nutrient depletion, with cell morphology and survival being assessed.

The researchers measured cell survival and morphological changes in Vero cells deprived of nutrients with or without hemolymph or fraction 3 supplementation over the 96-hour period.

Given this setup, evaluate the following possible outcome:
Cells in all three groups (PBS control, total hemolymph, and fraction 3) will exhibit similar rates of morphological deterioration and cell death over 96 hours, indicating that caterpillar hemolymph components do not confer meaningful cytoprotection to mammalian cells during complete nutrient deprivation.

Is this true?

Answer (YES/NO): NO